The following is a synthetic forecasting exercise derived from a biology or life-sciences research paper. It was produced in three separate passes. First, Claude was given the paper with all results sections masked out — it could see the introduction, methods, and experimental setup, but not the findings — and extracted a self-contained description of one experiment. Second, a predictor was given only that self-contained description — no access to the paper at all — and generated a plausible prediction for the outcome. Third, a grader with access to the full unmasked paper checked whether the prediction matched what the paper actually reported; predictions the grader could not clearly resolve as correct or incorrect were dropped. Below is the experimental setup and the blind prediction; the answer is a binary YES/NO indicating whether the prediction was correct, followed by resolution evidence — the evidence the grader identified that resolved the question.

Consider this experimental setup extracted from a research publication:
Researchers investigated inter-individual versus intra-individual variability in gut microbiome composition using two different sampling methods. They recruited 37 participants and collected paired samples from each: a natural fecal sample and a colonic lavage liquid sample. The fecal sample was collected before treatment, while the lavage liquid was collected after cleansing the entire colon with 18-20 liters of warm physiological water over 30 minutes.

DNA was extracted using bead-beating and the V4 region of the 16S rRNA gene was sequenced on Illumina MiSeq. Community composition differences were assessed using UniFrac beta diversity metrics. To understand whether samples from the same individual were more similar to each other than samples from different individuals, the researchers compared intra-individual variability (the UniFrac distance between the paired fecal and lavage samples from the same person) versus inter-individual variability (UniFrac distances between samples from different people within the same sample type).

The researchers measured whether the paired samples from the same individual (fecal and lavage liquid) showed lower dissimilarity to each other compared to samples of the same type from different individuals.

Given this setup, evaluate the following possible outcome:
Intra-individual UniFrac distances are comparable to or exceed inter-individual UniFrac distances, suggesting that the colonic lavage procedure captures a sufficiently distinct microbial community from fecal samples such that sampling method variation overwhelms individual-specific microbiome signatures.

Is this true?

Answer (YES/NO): NO